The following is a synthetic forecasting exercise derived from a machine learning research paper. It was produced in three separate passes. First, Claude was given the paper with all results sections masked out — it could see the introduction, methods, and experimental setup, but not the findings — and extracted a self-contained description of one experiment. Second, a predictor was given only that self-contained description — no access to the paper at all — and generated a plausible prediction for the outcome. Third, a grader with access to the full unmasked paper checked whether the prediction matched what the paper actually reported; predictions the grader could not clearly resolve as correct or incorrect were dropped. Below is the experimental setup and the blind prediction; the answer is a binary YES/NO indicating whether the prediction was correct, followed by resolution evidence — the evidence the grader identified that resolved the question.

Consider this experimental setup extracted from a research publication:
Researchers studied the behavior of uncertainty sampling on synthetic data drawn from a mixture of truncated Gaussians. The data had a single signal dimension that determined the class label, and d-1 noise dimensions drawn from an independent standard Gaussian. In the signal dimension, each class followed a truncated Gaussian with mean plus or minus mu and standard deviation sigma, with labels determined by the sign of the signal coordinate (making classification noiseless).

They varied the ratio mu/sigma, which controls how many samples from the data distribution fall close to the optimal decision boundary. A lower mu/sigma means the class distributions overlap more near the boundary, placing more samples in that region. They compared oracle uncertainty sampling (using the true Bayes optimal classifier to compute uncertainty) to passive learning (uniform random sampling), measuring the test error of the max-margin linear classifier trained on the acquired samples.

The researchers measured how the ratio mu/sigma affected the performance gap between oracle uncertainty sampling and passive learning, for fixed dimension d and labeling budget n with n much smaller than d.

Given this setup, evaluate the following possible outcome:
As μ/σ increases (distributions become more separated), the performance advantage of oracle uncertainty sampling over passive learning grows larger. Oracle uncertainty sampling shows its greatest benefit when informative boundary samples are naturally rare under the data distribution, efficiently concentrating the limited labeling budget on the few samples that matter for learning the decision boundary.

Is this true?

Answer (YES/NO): NO